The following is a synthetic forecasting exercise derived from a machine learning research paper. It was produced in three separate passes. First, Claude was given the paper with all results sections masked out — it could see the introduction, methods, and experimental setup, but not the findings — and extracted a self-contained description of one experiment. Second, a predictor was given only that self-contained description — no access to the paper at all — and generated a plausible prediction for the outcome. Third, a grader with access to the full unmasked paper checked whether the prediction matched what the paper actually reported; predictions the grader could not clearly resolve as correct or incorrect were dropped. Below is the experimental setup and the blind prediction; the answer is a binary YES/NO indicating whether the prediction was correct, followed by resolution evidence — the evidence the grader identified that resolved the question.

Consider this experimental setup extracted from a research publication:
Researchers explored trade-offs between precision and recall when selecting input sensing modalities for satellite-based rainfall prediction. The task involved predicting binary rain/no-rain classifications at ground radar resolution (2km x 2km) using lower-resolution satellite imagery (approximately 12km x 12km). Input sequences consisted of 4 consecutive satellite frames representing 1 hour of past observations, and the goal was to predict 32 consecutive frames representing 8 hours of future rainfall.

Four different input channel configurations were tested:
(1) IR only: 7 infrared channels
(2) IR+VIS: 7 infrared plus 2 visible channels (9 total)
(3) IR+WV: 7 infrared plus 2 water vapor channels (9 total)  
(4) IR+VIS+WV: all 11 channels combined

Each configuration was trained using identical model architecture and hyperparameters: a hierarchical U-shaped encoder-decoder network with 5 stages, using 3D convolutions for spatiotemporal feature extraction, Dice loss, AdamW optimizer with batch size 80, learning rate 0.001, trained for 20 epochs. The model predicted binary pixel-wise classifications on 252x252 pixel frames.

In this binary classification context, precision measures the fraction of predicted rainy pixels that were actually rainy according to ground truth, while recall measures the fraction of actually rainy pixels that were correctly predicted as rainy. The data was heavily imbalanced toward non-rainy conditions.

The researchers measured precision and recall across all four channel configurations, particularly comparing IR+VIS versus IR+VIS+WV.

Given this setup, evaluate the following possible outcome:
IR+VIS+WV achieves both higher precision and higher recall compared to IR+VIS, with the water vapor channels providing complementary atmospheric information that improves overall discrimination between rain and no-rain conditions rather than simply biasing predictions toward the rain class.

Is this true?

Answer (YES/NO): NO